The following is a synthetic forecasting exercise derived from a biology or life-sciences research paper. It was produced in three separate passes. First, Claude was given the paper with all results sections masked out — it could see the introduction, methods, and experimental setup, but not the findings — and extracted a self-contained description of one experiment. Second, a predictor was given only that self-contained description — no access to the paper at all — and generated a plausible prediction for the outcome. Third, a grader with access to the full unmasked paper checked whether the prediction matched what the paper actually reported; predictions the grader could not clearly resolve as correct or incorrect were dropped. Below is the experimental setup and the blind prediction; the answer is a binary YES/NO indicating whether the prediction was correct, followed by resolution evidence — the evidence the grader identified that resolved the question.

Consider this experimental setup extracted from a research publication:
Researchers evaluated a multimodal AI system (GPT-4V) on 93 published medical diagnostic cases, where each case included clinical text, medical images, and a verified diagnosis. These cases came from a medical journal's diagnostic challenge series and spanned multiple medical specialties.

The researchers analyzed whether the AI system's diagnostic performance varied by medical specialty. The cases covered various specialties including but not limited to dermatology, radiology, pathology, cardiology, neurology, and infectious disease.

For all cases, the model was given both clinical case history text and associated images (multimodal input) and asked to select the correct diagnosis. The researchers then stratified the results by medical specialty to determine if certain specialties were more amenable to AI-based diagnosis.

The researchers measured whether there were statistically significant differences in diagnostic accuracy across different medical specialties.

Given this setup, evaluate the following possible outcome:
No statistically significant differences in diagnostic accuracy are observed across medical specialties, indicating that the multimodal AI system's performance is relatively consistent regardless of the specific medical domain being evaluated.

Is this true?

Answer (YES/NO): YES